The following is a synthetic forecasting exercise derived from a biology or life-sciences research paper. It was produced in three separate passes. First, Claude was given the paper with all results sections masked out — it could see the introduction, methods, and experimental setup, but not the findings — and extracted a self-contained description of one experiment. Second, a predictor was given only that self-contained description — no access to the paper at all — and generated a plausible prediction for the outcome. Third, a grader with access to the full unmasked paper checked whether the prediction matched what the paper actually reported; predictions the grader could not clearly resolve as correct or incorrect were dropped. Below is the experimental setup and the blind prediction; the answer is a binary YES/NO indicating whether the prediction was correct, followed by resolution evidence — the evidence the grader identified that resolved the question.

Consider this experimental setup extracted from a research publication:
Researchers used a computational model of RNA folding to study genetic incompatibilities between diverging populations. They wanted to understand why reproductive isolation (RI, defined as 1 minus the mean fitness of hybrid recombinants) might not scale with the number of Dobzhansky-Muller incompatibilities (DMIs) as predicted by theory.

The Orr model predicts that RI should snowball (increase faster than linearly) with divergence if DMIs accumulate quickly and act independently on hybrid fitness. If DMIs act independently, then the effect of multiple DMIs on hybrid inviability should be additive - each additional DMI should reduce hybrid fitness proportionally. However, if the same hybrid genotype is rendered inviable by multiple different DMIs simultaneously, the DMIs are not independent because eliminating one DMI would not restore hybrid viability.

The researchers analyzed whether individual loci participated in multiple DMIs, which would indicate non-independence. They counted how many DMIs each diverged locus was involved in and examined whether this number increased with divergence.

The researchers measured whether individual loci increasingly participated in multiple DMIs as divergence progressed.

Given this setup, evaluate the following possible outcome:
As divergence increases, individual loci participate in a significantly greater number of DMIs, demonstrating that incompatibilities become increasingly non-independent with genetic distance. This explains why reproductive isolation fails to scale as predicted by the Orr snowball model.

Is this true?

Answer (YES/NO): YES